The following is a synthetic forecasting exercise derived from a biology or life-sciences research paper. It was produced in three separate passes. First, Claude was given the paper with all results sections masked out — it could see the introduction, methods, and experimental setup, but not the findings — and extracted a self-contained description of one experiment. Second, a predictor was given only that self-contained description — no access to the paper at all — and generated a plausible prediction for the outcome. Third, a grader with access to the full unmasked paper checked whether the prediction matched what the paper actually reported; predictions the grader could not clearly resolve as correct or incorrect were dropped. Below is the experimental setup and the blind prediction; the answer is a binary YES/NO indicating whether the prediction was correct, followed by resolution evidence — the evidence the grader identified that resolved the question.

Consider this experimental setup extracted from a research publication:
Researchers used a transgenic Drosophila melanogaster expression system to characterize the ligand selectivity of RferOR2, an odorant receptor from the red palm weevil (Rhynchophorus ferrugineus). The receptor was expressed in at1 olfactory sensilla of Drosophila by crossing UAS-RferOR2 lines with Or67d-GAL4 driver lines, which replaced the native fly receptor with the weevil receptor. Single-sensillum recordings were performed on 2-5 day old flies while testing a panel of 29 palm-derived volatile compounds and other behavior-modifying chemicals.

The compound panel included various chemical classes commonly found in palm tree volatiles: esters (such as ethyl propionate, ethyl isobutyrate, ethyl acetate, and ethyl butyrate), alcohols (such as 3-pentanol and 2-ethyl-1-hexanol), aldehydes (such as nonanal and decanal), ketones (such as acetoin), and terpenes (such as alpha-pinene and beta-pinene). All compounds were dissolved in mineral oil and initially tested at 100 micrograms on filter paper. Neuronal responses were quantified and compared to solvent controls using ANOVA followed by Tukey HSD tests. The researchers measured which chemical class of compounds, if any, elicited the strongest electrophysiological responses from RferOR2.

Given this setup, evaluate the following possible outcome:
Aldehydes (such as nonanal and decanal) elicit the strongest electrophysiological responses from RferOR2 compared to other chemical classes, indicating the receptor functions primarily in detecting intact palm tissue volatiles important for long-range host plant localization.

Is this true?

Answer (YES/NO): NO